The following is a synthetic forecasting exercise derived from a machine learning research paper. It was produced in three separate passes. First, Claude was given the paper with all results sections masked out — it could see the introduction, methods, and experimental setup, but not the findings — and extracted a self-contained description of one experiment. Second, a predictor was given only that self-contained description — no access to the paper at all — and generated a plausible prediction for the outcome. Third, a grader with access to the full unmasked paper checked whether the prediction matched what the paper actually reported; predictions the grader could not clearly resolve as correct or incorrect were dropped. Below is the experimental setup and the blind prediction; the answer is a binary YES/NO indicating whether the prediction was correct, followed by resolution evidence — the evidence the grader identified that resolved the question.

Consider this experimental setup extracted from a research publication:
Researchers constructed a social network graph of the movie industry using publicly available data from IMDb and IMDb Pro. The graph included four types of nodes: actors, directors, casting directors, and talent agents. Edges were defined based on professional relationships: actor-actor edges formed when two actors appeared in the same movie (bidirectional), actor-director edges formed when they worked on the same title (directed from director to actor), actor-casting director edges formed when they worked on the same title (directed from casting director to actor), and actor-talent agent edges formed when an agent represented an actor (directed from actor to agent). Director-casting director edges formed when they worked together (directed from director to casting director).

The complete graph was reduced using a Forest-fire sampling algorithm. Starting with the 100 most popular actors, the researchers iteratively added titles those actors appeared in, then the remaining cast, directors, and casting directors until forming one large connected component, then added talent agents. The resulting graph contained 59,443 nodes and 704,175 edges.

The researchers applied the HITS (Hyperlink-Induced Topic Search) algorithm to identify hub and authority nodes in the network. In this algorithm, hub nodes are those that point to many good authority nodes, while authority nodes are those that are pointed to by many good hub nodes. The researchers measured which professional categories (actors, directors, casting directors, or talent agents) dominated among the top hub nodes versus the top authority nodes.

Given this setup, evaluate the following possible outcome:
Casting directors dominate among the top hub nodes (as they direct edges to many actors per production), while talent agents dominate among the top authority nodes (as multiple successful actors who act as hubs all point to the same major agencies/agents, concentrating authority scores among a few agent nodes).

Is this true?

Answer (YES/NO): NO